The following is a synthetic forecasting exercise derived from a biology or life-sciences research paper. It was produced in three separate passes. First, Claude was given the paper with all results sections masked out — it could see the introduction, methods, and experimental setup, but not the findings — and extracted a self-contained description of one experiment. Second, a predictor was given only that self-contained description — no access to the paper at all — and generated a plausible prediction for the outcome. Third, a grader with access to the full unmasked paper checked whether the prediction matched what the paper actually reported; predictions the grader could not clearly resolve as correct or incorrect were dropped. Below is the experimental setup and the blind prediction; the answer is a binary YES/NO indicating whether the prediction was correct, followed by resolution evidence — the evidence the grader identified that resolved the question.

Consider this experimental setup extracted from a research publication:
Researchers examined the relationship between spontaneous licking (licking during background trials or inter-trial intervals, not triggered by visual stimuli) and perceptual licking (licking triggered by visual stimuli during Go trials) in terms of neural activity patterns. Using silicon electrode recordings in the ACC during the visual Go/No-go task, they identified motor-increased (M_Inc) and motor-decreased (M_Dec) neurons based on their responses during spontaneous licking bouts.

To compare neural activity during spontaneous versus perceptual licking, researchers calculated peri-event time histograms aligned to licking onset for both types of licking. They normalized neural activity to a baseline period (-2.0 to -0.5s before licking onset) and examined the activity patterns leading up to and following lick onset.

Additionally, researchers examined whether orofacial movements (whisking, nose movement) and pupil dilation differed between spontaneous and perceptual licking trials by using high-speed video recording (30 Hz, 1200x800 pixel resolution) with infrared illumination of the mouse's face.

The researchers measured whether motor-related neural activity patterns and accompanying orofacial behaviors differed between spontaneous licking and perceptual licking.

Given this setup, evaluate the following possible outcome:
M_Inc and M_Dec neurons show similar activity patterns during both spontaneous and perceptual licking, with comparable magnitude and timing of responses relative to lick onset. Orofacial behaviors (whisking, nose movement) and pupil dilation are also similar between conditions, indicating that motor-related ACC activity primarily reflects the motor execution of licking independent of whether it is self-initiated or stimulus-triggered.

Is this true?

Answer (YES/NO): NO